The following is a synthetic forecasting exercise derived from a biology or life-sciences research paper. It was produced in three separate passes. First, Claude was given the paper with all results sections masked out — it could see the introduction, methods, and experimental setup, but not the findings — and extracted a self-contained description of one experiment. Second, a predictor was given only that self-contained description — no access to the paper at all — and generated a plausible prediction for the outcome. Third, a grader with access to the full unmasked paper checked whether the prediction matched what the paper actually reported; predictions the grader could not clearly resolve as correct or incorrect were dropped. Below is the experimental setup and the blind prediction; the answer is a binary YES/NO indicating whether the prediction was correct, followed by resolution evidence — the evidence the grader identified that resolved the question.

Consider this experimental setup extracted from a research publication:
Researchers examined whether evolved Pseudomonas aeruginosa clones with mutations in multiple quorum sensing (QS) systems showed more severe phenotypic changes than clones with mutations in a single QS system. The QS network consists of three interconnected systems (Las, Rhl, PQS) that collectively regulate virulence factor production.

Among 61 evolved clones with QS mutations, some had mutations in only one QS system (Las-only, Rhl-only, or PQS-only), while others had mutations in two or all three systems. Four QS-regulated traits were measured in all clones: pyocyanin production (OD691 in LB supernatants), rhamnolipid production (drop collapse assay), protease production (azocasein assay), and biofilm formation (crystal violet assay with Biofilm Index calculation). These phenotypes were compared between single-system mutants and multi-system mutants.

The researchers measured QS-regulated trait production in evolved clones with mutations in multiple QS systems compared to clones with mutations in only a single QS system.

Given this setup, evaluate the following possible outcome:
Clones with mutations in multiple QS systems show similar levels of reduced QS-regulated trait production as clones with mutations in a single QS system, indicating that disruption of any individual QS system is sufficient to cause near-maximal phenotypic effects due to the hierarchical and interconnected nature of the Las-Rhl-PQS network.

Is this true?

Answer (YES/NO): NO